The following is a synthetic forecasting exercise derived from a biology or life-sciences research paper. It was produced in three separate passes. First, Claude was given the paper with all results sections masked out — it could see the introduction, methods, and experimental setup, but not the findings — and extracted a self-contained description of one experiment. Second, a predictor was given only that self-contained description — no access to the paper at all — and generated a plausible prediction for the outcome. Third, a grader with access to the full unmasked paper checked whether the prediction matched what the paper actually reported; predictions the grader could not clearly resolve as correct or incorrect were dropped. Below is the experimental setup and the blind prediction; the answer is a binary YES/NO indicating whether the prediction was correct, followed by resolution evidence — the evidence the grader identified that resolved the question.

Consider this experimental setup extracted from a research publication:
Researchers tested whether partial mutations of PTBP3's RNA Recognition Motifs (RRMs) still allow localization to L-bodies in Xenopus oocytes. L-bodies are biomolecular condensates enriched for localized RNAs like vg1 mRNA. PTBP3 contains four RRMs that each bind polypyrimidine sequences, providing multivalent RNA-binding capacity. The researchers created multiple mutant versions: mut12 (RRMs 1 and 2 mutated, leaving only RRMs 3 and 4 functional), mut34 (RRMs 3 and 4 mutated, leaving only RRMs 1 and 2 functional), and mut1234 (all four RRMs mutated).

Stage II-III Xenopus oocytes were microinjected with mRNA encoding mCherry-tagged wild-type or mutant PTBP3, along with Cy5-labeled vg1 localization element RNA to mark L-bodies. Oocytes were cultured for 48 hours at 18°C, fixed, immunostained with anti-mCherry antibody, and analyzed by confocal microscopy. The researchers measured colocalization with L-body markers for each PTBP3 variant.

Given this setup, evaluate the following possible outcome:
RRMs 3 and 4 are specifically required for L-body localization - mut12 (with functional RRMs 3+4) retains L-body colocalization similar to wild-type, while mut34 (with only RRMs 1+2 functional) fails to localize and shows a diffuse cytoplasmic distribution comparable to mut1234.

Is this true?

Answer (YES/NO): YES